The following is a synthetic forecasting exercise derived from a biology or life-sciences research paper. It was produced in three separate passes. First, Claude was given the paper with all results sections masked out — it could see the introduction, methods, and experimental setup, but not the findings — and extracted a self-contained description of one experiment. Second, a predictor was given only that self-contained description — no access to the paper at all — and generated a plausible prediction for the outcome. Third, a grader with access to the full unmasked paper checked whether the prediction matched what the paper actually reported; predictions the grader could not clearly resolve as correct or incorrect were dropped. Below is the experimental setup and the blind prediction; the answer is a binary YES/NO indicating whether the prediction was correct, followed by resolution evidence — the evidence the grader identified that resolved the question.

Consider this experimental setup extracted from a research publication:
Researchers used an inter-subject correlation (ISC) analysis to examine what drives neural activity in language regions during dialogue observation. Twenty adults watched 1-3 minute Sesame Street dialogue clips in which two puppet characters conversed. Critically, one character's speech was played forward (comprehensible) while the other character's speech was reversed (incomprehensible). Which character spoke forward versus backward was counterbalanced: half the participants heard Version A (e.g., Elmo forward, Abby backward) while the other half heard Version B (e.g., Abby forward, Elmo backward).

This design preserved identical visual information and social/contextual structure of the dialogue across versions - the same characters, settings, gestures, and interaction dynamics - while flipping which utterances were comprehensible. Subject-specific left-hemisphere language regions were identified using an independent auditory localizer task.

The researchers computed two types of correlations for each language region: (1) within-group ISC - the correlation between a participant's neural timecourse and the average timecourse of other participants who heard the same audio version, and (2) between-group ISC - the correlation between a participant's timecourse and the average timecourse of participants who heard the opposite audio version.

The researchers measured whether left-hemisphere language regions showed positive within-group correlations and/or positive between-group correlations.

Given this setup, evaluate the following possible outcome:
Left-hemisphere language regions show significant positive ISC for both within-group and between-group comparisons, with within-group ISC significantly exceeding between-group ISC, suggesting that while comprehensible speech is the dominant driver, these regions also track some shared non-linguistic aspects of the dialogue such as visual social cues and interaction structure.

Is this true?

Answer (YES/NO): NO